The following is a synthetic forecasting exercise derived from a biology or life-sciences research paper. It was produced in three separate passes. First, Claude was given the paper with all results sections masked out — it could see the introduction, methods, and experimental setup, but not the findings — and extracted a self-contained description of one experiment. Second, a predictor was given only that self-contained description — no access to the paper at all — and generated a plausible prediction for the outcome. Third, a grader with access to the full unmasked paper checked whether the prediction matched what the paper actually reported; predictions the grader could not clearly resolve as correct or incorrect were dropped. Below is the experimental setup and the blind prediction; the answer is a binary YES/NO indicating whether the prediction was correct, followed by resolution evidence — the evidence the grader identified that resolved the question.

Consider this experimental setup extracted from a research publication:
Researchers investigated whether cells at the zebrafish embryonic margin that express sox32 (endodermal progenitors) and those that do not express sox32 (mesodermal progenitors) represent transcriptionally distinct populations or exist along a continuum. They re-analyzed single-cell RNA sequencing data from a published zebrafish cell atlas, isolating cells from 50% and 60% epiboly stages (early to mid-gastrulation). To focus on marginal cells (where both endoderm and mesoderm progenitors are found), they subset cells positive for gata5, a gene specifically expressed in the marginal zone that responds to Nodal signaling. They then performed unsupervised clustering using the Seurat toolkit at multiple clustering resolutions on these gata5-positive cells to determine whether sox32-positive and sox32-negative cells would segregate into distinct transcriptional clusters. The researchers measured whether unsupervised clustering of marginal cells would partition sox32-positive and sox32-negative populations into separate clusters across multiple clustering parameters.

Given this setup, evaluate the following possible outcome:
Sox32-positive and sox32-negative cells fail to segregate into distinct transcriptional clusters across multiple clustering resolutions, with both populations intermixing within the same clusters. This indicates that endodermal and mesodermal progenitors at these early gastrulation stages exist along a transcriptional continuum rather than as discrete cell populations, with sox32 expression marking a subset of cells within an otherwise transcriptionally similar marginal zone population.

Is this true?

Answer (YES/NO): YES